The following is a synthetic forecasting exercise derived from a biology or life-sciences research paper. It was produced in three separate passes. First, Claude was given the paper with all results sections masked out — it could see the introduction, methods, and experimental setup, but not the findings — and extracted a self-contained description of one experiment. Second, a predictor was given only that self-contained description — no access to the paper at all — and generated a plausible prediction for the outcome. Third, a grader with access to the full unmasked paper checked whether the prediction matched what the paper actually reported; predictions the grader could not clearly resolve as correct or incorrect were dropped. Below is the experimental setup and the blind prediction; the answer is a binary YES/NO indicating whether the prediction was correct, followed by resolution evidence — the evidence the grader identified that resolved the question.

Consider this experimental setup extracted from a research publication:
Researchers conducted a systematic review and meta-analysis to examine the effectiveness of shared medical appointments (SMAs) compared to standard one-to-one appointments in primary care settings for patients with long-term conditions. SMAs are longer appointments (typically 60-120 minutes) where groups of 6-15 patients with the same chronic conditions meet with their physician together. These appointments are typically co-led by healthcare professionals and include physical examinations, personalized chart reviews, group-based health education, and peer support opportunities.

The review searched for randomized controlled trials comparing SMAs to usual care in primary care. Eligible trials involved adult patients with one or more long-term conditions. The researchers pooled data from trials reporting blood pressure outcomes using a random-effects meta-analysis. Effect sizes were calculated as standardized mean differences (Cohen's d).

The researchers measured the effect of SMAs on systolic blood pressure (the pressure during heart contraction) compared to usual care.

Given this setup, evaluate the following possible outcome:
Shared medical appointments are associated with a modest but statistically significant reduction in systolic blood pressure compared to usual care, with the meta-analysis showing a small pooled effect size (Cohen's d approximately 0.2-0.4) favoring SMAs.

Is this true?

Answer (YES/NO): NO